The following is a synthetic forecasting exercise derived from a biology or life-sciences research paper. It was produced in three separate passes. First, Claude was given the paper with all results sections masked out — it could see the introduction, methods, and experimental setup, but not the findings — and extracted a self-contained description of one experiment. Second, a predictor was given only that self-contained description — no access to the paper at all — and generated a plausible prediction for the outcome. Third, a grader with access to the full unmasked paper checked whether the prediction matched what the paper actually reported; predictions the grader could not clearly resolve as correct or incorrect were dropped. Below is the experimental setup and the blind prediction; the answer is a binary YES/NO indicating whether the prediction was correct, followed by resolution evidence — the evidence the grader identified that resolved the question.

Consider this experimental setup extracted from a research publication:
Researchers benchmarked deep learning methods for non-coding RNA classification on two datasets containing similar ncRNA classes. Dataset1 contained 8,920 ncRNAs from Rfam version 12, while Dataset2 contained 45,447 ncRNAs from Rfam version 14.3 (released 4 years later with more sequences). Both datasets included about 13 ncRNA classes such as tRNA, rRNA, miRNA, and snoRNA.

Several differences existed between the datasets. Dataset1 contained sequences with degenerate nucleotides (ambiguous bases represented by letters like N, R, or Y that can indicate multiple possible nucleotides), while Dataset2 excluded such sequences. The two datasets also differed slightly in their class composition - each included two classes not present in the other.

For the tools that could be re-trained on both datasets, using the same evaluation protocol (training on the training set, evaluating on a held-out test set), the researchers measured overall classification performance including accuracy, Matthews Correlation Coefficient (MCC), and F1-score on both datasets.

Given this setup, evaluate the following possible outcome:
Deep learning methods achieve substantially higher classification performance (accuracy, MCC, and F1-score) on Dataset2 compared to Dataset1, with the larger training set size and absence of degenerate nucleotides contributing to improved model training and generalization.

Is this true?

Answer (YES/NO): YES